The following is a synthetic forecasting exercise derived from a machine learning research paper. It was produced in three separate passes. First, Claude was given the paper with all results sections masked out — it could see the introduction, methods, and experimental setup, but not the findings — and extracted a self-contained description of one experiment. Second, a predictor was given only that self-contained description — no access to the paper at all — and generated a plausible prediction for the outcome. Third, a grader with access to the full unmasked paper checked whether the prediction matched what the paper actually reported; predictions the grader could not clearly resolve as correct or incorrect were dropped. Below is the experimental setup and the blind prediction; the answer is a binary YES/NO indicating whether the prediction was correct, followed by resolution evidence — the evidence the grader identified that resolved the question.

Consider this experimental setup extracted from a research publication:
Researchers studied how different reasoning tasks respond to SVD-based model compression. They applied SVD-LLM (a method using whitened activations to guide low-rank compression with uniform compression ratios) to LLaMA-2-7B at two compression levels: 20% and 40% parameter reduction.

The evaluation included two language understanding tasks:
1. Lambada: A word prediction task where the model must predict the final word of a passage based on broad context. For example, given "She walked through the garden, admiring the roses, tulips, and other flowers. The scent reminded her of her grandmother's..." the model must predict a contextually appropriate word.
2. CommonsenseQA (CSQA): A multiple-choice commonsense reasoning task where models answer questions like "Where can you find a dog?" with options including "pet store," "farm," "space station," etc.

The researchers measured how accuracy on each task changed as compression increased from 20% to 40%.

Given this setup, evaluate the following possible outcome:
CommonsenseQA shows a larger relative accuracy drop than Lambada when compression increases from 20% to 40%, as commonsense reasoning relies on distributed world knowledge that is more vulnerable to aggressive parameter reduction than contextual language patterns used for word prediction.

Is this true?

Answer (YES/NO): NO